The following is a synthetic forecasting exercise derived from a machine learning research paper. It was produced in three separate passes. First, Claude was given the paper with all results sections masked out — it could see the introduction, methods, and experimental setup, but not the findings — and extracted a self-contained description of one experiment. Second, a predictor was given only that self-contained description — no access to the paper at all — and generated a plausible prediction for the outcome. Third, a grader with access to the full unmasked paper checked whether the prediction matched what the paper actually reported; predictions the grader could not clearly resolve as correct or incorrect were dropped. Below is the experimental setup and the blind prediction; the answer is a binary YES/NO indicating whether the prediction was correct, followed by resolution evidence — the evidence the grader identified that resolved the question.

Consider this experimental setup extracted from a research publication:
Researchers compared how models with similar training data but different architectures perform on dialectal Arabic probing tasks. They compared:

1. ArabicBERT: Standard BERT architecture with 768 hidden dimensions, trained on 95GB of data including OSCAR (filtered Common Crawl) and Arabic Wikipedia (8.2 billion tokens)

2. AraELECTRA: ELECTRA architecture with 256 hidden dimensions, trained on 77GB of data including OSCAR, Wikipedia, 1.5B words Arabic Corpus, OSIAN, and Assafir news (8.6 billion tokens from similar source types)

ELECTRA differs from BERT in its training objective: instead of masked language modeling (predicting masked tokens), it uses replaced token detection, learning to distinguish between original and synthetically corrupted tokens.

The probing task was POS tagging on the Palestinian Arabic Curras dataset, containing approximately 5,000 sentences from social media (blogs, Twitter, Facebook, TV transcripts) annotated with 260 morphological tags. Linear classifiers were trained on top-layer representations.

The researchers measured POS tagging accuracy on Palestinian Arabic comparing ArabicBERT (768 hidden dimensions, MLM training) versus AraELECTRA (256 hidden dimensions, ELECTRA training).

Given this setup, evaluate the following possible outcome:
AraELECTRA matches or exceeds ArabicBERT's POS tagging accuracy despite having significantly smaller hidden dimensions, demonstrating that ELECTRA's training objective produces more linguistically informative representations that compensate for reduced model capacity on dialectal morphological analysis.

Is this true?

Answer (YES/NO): NO